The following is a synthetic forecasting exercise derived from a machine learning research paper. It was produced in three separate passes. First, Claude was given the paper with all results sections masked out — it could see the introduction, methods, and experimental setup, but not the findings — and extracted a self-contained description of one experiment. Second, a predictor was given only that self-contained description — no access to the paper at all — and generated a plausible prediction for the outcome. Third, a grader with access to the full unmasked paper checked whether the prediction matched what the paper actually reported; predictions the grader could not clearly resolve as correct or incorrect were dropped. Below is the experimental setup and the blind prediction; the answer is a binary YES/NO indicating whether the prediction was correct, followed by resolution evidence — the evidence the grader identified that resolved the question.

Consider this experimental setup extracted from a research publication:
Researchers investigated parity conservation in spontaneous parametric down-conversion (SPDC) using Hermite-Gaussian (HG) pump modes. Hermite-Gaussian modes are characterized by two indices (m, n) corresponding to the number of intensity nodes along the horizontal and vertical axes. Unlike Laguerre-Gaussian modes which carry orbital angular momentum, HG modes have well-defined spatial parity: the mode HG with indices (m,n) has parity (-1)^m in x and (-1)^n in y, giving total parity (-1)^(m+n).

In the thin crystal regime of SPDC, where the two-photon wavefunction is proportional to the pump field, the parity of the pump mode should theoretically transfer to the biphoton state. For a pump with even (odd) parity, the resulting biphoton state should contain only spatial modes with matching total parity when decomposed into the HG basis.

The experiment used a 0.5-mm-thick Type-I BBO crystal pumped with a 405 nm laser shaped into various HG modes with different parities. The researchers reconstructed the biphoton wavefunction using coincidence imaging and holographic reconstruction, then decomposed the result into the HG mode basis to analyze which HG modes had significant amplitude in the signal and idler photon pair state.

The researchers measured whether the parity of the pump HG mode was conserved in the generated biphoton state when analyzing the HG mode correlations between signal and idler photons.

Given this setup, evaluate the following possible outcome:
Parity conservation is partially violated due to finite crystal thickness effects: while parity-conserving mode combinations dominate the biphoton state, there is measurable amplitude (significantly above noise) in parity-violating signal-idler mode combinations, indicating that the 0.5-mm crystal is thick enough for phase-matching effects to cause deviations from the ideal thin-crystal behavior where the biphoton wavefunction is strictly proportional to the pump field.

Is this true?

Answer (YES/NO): NO